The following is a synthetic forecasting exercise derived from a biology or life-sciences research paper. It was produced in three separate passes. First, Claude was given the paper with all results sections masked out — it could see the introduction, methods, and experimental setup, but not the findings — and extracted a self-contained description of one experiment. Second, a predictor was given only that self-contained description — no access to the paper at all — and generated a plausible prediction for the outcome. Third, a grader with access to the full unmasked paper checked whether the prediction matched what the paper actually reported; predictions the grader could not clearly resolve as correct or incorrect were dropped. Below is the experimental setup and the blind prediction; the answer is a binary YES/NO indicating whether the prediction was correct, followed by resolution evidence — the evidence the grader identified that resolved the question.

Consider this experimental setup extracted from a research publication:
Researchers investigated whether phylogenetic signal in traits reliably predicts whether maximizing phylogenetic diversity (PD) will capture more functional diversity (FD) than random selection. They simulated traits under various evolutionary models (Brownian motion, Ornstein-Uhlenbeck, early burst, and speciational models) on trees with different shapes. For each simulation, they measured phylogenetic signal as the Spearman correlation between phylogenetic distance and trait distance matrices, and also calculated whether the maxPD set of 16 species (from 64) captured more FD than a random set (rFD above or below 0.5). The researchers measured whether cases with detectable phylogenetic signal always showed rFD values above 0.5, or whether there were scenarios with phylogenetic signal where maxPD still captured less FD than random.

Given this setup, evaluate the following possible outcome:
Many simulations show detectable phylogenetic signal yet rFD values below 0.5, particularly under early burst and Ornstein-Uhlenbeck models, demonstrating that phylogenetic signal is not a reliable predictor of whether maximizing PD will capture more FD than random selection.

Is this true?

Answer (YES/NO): NO